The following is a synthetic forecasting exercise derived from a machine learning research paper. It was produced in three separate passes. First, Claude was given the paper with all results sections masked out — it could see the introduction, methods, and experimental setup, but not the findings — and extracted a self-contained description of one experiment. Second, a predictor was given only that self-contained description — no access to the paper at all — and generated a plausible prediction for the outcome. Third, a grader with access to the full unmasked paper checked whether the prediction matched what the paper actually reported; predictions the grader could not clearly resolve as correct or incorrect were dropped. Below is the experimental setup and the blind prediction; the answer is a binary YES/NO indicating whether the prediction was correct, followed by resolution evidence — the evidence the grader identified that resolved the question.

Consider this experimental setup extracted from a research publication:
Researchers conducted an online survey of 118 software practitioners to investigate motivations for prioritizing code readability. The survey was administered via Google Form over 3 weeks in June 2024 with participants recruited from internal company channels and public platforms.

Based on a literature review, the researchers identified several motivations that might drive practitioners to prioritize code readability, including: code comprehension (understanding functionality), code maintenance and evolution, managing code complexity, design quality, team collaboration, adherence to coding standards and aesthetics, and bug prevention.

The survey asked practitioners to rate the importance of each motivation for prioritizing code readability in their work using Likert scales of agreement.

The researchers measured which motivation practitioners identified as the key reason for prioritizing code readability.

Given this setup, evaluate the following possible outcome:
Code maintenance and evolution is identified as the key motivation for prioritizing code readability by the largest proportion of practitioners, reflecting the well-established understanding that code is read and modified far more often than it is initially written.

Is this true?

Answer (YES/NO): YES